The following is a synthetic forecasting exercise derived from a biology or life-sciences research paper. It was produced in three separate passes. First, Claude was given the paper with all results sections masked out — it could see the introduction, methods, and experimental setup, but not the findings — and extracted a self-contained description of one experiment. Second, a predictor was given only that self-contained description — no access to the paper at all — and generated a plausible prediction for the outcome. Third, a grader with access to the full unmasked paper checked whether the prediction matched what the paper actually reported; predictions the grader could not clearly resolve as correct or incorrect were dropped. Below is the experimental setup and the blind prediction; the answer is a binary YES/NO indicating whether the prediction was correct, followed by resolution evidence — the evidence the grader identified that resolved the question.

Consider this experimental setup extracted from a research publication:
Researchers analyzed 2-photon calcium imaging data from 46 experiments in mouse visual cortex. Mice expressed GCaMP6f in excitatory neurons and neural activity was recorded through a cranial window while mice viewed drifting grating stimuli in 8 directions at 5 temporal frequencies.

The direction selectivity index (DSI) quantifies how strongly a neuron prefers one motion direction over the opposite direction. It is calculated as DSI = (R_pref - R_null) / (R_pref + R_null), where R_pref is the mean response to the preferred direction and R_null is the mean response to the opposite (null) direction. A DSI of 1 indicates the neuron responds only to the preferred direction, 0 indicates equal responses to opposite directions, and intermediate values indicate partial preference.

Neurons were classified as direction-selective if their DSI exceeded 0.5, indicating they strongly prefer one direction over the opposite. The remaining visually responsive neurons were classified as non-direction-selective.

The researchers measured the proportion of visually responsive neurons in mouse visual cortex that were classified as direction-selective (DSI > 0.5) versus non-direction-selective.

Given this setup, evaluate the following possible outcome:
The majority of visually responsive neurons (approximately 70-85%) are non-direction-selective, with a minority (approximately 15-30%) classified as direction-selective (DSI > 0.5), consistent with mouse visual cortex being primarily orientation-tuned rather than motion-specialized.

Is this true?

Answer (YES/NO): NO